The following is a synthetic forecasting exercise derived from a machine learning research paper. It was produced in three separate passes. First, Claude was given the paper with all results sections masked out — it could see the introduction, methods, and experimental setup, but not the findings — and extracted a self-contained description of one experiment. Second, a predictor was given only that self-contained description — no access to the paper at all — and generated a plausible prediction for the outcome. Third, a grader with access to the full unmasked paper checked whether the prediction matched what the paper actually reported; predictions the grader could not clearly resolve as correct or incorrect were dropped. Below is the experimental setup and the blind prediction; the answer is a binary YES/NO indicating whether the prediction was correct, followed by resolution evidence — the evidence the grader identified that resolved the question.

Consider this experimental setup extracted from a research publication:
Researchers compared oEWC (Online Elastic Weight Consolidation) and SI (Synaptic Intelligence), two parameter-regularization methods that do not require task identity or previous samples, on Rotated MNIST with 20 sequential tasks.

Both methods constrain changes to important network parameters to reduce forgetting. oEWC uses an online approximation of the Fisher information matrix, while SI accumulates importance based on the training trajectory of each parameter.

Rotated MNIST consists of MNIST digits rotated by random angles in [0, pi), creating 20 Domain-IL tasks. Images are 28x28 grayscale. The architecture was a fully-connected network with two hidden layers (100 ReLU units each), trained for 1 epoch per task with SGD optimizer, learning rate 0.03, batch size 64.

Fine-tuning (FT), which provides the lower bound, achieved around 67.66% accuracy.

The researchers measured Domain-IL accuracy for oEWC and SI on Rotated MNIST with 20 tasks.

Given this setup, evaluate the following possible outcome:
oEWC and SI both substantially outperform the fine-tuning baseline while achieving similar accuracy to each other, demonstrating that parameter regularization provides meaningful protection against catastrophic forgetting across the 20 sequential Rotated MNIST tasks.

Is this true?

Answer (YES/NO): NO